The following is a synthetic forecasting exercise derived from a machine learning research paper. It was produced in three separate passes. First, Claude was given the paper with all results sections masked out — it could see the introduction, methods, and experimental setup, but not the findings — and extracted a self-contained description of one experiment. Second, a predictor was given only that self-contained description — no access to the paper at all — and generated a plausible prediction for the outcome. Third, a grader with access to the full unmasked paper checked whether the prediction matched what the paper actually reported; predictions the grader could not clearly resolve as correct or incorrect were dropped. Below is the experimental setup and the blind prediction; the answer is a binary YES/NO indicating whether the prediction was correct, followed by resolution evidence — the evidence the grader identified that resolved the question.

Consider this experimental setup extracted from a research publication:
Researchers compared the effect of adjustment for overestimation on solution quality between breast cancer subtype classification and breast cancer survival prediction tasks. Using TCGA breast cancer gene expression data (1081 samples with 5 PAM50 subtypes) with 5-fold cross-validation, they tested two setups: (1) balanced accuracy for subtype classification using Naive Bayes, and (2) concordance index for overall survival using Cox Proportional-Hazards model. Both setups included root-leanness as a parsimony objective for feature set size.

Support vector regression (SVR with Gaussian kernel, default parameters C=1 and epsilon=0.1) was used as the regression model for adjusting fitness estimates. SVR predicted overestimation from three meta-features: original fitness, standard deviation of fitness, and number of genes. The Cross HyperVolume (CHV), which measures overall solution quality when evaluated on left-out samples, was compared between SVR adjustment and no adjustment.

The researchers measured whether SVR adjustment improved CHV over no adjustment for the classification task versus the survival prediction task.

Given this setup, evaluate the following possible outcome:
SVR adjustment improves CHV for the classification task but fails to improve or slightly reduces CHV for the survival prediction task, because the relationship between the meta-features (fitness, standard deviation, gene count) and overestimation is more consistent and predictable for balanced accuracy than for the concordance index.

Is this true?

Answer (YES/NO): NO